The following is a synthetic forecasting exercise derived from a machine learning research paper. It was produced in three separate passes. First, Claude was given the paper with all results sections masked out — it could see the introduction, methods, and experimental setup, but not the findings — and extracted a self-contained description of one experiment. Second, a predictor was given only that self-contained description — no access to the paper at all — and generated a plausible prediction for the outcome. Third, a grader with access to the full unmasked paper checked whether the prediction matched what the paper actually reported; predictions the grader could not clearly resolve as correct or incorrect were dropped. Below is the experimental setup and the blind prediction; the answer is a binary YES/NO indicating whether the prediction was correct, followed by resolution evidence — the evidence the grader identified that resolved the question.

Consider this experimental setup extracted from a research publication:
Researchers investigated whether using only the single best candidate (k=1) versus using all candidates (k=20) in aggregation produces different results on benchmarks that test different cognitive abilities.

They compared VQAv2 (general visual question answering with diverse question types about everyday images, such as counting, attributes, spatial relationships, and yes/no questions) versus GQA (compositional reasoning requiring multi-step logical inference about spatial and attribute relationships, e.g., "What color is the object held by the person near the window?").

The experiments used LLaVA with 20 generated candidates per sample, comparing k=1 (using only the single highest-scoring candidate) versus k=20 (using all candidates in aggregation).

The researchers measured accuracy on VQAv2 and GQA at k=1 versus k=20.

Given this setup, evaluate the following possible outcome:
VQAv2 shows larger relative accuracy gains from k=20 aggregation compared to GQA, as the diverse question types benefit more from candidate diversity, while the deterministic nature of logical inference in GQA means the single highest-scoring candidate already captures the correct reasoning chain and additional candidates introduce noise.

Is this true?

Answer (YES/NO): YES